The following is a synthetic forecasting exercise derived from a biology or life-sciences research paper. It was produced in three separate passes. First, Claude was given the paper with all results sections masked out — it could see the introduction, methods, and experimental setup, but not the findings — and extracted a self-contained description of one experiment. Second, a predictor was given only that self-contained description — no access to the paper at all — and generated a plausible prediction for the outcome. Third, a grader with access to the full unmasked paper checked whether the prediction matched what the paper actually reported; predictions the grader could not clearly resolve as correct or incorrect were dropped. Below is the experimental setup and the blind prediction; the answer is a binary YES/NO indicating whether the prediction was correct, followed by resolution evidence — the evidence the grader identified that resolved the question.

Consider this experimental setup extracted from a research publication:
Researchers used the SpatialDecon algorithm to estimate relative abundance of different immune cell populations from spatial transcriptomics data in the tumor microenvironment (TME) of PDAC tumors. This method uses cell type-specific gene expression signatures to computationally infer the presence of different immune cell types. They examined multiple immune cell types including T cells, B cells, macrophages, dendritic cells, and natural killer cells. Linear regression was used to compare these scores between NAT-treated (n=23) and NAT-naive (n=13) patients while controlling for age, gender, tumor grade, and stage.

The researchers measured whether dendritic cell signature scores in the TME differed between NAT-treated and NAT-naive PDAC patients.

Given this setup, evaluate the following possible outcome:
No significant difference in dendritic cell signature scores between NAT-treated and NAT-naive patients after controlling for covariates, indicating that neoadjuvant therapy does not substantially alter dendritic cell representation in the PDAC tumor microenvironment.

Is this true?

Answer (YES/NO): YES